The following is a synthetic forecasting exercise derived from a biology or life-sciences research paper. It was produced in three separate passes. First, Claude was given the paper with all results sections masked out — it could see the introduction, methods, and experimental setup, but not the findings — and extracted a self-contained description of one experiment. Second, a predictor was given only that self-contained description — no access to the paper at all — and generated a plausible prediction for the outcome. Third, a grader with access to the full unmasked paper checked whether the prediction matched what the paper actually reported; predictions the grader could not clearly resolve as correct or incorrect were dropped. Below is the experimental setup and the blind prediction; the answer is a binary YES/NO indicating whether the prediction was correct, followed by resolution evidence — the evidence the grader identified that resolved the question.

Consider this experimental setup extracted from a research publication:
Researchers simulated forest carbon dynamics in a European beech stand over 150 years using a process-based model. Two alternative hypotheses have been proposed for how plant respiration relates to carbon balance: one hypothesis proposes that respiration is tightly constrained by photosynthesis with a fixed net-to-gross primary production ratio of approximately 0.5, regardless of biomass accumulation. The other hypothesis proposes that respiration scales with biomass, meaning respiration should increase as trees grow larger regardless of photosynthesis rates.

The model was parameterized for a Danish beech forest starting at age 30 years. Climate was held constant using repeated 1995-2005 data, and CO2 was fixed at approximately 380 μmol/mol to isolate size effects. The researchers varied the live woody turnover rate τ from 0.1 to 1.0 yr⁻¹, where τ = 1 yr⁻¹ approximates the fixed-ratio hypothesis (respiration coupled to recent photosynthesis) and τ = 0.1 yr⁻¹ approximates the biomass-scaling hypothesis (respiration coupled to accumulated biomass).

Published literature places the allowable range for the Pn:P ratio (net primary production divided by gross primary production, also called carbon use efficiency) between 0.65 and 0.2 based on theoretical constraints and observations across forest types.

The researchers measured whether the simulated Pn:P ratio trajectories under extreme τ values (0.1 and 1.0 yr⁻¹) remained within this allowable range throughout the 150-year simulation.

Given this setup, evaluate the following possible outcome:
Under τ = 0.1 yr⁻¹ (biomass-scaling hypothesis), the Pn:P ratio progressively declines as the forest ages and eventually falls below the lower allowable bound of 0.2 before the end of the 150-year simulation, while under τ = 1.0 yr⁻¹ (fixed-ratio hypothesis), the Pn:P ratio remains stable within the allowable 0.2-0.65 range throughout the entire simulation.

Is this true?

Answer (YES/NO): YES